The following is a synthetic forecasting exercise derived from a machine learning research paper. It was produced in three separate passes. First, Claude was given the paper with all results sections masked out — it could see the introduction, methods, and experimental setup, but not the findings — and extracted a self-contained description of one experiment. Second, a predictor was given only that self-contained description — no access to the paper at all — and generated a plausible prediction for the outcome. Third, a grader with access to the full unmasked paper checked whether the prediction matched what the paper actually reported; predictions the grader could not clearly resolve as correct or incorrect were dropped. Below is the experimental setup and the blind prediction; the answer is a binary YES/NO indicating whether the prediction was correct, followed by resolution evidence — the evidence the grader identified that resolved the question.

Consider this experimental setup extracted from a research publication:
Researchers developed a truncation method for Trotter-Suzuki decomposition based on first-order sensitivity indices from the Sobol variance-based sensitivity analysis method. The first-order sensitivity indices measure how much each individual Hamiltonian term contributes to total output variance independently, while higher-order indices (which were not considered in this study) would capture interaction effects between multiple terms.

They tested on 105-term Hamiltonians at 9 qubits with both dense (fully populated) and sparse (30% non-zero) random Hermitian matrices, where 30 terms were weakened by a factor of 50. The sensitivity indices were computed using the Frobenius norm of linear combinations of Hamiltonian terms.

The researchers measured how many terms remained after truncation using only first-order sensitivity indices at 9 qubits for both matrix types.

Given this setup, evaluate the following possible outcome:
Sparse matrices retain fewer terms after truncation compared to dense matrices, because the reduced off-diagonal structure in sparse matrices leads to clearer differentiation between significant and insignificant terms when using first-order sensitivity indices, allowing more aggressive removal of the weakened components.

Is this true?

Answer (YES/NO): NO